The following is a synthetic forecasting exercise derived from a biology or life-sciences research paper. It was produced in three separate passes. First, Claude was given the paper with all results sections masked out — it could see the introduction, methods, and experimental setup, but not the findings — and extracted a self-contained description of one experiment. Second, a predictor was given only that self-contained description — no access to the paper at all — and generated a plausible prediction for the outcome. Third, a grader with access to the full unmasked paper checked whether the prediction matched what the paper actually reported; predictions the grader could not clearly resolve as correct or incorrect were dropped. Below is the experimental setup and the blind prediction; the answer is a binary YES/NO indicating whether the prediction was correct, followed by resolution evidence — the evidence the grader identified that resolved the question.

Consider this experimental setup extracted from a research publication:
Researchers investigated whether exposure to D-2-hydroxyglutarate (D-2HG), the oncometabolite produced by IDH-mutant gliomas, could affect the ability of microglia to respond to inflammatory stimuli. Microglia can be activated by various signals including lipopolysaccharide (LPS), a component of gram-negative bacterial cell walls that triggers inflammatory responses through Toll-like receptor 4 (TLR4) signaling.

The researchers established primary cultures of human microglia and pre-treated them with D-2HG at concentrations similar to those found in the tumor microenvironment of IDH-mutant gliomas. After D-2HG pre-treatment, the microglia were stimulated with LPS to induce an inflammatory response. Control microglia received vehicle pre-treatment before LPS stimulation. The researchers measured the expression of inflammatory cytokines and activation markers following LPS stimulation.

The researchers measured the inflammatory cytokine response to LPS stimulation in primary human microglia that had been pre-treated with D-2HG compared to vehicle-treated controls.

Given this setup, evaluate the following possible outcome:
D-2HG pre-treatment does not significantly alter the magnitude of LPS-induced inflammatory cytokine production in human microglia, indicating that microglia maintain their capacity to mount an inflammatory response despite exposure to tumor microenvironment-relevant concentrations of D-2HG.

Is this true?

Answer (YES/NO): NO